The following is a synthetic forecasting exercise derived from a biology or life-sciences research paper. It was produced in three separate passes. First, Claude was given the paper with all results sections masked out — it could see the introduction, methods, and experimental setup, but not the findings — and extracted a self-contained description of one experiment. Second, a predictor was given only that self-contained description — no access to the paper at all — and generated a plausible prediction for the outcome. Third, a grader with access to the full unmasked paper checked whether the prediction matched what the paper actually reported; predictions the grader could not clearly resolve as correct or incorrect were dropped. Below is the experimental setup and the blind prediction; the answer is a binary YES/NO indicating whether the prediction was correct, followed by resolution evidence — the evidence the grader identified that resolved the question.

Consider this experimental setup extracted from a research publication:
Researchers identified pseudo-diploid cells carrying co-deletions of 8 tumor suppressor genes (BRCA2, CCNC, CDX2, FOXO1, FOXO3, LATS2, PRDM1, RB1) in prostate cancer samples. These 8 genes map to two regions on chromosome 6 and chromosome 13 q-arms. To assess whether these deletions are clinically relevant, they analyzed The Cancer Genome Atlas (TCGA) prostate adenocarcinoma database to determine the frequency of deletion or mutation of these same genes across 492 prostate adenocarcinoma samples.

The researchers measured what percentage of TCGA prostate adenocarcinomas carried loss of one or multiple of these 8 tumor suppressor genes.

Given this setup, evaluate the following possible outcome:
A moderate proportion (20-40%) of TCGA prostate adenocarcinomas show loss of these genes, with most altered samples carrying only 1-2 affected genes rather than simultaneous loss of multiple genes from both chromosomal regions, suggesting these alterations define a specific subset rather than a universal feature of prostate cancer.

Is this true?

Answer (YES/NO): NO